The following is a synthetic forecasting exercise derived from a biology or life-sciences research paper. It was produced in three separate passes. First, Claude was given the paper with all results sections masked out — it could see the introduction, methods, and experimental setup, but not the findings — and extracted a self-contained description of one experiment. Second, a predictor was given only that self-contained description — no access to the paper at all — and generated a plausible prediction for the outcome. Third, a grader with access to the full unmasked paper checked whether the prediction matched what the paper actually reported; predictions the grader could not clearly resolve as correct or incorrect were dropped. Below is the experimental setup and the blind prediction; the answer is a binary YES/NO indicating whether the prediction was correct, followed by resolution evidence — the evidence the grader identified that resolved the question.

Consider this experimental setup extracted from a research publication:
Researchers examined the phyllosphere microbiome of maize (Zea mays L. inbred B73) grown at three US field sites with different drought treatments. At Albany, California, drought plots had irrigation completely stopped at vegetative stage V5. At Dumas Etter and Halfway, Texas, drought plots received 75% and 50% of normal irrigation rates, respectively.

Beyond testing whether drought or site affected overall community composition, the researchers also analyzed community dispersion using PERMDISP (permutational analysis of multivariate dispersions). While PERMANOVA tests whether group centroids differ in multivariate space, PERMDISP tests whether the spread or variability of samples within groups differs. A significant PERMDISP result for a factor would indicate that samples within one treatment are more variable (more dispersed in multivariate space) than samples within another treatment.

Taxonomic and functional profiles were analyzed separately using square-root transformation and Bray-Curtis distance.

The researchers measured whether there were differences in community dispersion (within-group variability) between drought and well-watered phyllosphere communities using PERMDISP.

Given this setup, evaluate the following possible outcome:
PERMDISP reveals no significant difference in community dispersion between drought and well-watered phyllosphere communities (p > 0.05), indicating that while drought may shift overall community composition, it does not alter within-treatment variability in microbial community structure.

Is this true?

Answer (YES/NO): YES